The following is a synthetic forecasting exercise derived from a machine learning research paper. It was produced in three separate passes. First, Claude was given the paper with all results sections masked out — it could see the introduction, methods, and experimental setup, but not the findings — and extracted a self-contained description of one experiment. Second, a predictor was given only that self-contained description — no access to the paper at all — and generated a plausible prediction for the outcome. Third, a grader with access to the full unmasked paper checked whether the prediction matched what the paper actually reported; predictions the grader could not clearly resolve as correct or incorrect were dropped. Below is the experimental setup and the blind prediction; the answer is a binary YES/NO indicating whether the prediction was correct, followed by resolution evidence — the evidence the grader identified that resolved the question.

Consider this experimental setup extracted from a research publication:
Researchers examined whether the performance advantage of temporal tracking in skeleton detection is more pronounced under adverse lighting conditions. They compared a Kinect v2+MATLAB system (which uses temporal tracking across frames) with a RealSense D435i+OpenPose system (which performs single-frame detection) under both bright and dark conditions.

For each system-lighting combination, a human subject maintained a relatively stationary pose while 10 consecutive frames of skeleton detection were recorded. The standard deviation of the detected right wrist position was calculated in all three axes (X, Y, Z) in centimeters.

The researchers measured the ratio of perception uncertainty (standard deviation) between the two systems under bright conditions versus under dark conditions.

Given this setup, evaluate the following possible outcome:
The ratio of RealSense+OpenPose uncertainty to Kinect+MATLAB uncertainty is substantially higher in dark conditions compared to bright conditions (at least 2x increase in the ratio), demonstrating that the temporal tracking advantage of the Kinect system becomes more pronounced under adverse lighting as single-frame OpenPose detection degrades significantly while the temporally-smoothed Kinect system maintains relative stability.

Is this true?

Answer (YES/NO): YES